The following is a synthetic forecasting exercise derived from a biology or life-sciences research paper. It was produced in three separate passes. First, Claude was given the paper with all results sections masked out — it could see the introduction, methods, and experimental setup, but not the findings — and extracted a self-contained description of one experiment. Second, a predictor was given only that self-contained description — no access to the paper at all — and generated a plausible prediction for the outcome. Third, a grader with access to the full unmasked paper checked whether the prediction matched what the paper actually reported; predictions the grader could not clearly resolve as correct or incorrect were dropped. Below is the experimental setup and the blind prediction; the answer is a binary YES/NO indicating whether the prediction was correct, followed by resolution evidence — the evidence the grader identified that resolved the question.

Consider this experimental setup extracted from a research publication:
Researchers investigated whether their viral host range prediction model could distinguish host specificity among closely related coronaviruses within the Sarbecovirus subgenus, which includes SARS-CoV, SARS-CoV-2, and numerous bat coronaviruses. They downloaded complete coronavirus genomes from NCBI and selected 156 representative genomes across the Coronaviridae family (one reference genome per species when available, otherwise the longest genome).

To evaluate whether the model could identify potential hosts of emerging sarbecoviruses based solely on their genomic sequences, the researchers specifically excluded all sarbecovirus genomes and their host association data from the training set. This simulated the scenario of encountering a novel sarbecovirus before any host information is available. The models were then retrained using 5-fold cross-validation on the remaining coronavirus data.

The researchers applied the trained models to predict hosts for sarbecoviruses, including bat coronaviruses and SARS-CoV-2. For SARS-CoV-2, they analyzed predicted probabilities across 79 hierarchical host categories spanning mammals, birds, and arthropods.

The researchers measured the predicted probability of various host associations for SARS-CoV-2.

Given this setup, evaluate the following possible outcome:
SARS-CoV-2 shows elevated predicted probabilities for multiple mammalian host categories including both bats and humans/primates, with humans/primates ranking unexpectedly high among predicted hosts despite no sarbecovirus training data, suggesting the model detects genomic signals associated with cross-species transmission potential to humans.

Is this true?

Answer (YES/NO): YES